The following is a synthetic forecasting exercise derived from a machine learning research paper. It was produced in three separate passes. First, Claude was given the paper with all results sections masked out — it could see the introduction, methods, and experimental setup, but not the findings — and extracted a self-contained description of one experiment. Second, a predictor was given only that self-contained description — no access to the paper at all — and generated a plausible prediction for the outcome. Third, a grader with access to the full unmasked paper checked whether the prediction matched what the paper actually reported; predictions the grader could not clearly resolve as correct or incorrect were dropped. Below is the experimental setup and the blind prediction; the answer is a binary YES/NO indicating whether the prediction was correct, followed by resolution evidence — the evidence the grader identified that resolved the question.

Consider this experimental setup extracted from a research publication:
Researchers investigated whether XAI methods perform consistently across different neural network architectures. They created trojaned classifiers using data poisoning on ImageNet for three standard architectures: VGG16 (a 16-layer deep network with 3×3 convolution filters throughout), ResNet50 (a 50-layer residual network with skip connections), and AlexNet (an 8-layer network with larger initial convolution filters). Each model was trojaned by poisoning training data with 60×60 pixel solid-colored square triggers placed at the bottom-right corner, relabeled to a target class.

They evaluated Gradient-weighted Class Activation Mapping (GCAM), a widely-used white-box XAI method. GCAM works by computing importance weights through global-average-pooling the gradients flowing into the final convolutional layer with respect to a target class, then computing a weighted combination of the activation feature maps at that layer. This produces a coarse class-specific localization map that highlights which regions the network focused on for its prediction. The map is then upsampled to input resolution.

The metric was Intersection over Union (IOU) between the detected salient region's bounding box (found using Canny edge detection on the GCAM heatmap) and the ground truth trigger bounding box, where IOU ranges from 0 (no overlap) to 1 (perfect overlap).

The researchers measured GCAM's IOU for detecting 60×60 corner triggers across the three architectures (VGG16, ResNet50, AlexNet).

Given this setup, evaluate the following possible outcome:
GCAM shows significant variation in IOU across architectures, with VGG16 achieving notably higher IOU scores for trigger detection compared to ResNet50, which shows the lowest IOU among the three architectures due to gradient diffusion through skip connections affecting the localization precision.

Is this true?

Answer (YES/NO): NO